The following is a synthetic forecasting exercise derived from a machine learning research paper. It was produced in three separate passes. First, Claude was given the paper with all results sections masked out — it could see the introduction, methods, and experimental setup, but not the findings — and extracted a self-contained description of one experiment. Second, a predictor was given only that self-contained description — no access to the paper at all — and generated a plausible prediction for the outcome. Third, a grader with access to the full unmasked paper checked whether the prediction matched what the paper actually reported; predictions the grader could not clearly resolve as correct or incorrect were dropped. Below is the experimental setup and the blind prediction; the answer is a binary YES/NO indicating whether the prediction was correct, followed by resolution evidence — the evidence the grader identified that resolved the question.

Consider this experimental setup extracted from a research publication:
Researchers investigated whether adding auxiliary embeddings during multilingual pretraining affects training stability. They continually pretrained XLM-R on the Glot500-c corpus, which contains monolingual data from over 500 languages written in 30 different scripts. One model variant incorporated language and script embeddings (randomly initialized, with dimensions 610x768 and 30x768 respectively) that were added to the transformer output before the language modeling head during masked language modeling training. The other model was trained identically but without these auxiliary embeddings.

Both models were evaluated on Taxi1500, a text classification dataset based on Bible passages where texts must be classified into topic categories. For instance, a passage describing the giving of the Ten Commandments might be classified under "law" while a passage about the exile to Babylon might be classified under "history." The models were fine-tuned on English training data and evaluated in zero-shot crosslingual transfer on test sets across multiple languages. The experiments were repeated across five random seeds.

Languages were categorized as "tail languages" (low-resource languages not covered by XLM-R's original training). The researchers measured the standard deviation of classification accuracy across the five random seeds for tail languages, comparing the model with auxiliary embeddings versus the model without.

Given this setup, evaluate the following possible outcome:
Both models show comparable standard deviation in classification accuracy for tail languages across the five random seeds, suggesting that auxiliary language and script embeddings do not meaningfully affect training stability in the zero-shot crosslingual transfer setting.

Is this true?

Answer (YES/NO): NO